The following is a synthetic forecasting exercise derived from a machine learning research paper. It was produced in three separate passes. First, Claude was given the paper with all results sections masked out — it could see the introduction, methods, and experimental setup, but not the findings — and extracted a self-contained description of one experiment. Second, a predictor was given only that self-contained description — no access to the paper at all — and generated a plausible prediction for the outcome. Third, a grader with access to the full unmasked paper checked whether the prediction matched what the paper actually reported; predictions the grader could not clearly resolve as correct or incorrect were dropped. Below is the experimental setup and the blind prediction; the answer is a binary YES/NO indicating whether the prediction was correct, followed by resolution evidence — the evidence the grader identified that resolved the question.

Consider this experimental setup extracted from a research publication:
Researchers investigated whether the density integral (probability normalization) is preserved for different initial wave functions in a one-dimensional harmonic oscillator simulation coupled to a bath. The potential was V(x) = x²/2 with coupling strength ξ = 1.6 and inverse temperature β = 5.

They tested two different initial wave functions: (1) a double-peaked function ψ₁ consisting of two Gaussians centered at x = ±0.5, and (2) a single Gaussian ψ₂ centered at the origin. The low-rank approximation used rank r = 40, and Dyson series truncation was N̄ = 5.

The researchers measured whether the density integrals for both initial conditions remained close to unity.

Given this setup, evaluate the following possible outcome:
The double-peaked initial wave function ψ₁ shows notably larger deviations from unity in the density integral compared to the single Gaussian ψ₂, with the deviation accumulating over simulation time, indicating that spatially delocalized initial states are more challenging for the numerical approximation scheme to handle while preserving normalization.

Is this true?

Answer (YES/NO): NO